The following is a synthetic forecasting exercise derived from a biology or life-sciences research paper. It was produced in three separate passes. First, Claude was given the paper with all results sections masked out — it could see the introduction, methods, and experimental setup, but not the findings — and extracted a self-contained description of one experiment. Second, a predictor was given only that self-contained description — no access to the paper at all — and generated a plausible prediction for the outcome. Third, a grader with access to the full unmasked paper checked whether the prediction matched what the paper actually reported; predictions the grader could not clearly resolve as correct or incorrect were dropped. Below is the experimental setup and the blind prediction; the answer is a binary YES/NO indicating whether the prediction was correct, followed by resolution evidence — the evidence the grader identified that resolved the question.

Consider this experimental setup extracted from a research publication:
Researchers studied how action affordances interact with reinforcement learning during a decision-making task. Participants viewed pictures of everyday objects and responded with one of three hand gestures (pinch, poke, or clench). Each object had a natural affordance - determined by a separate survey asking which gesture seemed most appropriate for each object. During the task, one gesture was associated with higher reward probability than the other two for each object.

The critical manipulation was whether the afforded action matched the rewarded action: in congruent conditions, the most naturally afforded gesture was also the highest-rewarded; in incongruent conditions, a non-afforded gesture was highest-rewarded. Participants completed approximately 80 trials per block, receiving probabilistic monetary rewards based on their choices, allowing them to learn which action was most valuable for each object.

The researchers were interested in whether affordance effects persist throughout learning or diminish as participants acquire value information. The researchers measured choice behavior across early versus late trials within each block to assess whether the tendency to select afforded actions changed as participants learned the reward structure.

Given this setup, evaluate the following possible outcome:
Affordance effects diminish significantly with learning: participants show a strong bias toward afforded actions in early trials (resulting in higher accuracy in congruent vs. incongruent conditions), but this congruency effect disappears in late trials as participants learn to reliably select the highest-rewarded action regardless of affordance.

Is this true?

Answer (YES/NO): NO